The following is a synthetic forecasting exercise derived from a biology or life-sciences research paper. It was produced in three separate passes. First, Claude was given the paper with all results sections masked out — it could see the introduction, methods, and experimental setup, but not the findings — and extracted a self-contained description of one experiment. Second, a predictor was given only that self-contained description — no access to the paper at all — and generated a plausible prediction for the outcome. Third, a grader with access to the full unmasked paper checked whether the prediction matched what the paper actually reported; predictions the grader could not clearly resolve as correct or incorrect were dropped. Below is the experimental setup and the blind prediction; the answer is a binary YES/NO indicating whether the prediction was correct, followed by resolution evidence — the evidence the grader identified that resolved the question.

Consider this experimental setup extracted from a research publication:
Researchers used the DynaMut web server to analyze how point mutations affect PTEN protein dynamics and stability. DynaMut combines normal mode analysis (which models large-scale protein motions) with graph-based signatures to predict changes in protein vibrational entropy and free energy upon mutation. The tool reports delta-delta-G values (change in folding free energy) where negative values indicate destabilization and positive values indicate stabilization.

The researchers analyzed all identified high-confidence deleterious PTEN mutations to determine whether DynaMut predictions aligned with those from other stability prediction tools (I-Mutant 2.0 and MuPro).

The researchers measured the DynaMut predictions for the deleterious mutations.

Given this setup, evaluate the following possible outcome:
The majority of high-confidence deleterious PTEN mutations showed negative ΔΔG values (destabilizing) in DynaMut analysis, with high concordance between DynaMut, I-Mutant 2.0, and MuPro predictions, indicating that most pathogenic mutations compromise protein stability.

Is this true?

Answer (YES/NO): NO